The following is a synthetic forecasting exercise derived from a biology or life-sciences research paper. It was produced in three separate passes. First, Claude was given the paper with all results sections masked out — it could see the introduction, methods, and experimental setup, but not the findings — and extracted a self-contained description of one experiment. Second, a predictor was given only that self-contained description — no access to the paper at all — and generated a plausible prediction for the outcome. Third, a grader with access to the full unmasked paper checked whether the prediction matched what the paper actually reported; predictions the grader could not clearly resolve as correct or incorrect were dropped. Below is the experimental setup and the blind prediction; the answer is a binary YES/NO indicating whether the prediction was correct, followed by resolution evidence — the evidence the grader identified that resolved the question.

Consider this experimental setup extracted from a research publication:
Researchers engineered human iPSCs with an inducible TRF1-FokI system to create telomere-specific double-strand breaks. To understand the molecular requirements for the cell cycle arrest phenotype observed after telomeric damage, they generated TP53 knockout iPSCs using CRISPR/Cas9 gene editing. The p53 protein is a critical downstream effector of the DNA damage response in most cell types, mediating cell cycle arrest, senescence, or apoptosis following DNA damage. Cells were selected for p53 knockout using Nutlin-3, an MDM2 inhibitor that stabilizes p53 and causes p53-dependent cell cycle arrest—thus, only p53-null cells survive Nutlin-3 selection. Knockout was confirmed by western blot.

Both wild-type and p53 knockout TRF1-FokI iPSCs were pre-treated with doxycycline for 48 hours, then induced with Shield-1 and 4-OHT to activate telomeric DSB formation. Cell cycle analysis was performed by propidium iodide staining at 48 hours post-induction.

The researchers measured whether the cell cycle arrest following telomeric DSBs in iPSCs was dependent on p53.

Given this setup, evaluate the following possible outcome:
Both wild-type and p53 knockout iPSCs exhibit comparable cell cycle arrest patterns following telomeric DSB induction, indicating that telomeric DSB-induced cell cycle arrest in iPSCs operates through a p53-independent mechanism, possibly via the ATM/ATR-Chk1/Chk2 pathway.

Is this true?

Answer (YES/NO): YES